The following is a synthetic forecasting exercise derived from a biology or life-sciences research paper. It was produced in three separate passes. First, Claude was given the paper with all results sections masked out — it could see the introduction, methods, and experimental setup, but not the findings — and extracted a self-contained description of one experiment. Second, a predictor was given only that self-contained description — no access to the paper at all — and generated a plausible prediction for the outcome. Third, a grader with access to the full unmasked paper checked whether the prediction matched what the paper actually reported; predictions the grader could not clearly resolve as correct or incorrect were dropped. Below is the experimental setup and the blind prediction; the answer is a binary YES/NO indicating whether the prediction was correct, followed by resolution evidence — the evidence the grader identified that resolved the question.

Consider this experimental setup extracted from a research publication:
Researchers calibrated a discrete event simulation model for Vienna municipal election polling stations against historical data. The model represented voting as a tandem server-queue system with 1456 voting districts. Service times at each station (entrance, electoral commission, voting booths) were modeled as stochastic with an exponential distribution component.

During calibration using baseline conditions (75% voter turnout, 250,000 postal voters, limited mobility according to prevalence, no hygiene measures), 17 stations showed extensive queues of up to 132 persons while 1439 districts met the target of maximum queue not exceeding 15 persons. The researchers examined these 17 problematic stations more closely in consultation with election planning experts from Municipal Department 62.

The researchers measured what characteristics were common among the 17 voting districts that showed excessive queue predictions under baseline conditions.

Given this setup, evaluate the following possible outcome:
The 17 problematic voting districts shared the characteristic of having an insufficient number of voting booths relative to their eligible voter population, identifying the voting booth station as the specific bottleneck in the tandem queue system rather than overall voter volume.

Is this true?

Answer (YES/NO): NO